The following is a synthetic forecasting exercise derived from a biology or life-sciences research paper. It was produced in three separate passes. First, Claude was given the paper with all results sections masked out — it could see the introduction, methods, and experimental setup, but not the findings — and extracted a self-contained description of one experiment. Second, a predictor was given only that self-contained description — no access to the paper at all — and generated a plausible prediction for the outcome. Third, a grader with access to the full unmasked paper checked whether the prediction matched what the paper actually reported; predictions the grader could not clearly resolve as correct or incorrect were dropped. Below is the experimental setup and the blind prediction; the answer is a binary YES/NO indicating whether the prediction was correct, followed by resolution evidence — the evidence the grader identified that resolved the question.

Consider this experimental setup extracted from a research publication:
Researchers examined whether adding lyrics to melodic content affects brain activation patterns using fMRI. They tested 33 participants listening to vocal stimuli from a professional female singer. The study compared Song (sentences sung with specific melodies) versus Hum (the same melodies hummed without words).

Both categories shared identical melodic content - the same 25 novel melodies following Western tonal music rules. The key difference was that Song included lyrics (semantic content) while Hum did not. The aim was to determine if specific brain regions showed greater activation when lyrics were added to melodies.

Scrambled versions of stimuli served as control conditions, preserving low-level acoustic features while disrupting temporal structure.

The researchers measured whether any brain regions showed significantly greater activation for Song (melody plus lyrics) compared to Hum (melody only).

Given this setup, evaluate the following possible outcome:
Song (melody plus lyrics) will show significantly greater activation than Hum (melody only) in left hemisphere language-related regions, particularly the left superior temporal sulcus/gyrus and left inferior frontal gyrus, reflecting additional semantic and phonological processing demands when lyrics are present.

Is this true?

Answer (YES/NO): YES